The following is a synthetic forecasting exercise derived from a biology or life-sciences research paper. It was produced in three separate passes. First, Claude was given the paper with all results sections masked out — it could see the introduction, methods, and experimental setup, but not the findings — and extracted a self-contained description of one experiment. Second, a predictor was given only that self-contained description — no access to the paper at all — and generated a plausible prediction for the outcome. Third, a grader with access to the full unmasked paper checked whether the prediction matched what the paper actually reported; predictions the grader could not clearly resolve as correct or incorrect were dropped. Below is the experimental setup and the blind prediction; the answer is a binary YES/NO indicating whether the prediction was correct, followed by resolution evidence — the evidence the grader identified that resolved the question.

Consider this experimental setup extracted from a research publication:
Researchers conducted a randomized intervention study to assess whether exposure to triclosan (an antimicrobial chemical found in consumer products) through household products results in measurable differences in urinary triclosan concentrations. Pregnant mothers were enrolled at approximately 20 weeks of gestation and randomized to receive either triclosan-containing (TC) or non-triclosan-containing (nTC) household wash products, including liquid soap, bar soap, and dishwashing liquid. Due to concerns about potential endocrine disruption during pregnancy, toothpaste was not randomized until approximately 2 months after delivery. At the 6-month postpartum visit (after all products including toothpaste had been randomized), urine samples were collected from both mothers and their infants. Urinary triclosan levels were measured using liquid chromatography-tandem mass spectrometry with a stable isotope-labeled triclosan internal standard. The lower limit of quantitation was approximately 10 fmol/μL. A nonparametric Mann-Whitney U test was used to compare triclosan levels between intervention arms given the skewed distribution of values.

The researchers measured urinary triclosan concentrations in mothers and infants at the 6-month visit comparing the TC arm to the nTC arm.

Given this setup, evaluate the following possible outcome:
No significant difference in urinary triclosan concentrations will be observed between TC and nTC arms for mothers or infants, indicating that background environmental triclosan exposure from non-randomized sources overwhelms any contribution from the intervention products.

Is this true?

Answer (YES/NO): NO